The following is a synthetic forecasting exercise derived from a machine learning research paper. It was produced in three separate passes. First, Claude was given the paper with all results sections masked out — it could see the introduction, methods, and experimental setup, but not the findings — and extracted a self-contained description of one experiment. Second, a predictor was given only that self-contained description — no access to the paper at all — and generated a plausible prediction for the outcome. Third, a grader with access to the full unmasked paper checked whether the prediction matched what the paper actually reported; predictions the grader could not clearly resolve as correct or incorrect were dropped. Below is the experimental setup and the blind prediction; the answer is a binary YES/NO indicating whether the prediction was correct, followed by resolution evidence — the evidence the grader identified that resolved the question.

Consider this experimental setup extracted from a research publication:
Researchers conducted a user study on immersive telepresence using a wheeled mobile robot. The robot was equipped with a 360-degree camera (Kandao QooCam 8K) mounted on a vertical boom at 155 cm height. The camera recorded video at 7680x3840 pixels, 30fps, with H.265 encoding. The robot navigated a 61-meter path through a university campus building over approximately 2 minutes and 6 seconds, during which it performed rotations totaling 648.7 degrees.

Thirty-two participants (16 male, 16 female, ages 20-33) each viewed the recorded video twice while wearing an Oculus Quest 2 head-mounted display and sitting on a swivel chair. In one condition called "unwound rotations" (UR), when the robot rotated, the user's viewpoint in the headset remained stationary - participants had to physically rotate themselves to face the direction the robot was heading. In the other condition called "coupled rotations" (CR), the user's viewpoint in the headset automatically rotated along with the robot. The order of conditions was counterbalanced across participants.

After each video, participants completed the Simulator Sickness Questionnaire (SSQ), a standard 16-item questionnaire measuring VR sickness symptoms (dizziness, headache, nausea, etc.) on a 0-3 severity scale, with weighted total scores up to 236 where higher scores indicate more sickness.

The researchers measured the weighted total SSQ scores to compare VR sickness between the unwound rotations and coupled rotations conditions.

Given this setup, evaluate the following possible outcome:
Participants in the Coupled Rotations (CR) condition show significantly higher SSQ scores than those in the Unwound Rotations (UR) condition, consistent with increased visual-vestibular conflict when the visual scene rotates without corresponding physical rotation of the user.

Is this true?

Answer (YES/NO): NO